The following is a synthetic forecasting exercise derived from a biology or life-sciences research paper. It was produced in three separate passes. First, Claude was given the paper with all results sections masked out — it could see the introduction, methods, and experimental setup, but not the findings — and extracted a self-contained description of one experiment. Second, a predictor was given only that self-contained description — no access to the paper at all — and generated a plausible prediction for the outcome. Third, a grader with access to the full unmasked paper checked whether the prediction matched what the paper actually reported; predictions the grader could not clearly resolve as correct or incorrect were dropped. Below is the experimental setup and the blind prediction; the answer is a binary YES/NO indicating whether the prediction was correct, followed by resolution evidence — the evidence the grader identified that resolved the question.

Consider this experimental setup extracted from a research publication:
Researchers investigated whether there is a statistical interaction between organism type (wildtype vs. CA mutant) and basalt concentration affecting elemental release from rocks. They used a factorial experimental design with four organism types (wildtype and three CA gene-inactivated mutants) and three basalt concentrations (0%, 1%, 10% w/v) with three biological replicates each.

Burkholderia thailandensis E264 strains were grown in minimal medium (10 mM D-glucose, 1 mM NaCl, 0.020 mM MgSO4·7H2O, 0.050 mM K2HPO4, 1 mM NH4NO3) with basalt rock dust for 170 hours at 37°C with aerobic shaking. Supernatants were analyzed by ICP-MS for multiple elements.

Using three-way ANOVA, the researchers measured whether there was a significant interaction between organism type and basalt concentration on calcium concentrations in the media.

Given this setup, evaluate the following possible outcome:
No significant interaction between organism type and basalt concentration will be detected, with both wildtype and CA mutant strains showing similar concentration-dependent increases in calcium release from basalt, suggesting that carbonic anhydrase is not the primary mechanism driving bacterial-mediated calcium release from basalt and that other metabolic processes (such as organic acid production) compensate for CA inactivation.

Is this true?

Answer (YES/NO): NO